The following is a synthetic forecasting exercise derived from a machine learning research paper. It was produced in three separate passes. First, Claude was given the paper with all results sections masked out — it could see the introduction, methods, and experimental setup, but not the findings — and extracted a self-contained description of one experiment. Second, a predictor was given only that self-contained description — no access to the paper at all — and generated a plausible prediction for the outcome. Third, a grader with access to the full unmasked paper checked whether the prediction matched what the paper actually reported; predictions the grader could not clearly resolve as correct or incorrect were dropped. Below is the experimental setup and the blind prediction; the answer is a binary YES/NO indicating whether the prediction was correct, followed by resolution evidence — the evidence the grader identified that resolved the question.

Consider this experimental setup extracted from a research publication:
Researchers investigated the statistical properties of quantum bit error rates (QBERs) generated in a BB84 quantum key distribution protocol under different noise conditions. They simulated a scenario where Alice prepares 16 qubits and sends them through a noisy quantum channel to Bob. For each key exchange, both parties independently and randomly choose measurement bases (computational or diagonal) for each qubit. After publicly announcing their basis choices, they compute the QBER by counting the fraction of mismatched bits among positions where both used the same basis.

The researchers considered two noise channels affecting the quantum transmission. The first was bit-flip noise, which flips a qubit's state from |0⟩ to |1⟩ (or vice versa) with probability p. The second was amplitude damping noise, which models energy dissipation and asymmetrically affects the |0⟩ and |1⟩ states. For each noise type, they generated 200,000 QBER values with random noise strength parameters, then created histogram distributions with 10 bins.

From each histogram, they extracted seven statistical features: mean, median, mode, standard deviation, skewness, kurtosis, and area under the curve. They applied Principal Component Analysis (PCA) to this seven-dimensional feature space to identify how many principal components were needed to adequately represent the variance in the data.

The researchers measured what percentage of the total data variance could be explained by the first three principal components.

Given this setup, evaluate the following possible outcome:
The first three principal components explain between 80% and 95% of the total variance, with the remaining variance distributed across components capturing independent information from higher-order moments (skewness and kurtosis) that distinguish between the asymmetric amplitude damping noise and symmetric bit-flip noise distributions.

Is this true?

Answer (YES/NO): YES